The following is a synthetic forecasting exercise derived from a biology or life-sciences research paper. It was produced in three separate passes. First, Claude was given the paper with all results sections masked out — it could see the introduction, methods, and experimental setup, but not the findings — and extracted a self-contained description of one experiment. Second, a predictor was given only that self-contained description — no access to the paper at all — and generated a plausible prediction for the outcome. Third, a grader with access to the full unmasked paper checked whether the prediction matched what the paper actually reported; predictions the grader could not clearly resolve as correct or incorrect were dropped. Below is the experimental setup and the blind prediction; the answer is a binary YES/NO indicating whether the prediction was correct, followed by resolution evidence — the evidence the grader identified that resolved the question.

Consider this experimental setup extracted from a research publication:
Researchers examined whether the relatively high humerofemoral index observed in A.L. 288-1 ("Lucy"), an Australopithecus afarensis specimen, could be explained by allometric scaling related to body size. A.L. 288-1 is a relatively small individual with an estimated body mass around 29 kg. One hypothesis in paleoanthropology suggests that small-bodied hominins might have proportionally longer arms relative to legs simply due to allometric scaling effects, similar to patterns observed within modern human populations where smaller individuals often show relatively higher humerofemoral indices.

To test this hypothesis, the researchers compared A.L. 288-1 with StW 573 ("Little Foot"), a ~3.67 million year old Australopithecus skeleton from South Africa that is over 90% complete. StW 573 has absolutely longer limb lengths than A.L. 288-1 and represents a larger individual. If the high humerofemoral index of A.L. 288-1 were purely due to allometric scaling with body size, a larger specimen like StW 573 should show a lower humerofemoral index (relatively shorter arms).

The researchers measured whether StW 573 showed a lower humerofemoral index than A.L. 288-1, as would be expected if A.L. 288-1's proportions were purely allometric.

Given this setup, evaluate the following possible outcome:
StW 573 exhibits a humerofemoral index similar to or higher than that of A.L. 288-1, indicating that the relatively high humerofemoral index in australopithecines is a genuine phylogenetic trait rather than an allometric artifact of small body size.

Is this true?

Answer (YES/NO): YES